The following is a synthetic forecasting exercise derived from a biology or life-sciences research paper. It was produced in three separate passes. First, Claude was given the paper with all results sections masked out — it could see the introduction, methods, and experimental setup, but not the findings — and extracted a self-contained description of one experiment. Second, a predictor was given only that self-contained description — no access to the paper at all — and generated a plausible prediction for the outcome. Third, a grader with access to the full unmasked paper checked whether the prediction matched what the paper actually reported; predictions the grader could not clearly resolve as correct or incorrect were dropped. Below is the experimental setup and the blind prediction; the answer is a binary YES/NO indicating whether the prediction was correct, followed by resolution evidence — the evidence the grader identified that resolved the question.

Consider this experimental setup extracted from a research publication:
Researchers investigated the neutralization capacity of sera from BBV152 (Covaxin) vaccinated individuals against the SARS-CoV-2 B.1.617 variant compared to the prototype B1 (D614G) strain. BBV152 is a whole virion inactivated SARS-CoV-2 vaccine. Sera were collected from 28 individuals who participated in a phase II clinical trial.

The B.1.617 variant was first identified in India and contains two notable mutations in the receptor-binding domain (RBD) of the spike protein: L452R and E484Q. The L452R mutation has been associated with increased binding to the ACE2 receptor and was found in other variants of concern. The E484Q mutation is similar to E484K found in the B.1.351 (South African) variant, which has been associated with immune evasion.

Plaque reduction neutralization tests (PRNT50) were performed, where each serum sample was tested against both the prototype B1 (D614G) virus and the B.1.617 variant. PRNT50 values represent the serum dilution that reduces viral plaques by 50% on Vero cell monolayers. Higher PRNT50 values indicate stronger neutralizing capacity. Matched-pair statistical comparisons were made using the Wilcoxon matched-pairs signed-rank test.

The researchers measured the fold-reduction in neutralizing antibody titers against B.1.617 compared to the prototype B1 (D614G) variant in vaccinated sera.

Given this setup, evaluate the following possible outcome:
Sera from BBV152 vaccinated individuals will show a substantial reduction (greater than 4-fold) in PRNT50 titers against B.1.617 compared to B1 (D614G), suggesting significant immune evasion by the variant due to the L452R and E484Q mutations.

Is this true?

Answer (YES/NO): NO